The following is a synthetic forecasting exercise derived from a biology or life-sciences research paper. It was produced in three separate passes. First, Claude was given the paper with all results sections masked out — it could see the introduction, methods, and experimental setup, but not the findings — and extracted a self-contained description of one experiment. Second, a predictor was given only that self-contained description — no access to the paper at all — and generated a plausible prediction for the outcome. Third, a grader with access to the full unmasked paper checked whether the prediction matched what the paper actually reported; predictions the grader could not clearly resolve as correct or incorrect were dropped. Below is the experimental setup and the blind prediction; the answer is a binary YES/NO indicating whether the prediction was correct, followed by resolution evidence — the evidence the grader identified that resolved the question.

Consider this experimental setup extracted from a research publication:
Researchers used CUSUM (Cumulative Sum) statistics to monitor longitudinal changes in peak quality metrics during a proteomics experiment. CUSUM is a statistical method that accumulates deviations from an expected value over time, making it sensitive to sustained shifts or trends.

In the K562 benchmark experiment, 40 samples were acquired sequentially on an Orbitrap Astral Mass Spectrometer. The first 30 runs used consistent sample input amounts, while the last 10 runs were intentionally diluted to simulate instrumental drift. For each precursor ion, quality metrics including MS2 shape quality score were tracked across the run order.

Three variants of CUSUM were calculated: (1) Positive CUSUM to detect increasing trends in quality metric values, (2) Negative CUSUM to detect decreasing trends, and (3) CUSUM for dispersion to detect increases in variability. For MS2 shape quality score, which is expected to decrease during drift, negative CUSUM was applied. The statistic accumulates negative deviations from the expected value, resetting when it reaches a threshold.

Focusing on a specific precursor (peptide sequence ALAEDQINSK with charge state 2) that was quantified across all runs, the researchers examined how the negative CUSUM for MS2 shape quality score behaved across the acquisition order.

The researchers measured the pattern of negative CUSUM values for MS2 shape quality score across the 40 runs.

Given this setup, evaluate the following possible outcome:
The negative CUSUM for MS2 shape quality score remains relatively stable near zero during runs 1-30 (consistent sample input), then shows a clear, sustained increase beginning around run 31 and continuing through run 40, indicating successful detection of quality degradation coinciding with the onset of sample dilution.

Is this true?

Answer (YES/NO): NO